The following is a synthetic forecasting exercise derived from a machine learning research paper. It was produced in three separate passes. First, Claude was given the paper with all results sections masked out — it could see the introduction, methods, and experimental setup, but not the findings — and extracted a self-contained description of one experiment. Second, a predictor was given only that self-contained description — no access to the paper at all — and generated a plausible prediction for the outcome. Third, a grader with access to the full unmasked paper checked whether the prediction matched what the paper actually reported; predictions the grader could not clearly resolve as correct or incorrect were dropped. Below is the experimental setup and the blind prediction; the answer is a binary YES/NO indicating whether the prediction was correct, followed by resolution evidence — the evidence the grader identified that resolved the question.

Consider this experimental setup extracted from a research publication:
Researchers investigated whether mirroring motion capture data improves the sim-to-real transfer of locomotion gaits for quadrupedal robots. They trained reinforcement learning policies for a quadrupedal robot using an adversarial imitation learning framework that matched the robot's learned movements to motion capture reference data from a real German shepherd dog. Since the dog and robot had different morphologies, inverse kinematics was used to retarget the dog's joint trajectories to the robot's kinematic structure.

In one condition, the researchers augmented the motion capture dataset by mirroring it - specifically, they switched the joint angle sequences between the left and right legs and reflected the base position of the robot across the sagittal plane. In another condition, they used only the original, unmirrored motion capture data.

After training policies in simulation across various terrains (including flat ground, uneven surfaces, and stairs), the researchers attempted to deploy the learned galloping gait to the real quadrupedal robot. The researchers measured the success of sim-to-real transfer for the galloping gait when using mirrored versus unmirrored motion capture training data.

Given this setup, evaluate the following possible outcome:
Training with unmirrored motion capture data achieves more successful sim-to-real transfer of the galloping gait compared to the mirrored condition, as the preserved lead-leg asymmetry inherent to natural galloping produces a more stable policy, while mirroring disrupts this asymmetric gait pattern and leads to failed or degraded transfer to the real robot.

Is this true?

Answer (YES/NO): NO